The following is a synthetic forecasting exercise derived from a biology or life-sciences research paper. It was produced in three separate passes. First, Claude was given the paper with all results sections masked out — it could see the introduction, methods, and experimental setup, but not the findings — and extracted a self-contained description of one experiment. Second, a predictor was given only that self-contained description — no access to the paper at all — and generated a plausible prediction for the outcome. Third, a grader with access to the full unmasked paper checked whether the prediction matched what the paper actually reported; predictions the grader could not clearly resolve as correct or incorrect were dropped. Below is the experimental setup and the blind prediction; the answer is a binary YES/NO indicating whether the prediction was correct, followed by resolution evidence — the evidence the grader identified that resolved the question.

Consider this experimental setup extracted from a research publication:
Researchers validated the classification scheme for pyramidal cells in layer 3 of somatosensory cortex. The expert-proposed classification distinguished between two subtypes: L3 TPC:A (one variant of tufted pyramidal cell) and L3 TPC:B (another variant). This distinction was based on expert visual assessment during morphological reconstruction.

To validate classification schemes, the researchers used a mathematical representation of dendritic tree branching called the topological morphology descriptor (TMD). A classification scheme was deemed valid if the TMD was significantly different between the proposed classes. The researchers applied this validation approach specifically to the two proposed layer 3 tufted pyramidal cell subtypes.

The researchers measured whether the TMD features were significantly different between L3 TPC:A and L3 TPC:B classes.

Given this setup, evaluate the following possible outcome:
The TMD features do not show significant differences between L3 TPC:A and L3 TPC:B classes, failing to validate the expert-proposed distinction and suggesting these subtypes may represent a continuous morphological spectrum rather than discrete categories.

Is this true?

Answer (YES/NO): NO